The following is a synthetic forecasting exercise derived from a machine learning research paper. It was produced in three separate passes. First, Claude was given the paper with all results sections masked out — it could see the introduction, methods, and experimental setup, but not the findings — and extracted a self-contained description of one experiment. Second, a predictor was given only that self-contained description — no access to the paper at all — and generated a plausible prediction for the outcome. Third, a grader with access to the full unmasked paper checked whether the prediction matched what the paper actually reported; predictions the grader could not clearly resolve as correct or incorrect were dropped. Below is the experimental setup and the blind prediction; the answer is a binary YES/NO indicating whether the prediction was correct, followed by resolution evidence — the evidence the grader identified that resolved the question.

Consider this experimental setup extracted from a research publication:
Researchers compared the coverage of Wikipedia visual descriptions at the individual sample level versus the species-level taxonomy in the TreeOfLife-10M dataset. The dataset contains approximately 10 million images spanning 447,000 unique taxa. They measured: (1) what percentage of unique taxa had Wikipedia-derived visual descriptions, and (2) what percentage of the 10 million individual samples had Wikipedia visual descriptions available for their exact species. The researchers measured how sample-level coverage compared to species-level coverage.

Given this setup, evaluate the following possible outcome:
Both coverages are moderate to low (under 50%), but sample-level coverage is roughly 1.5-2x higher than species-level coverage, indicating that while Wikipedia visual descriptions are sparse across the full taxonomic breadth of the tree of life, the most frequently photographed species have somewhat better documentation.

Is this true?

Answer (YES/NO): NO